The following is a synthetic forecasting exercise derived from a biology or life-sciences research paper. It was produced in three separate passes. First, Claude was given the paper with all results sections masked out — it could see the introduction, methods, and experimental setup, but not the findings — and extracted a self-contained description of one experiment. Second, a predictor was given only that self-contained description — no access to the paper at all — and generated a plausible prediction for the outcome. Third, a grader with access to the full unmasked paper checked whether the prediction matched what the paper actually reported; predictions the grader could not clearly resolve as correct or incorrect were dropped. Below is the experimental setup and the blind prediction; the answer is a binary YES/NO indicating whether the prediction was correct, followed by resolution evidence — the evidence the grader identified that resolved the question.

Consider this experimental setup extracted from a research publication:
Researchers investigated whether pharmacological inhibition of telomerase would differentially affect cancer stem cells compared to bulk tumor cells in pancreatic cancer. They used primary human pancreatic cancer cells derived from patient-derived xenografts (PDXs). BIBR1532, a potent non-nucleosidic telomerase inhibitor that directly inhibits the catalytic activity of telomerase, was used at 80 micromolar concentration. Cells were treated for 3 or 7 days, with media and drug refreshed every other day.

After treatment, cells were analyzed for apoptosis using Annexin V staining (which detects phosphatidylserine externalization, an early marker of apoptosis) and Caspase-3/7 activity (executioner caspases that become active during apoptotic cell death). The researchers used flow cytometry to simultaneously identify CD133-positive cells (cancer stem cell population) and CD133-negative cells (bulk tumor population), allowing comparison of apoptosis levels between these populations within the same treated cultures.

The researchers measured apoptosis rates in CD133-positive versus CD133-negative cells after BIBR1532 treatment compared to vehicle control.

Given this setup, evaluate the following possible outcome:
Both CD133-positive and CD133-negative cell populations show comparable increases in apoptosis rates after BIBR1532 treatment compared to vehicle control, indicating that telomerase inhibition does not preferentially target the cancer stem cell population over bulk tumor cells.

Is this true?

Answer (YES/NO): NO